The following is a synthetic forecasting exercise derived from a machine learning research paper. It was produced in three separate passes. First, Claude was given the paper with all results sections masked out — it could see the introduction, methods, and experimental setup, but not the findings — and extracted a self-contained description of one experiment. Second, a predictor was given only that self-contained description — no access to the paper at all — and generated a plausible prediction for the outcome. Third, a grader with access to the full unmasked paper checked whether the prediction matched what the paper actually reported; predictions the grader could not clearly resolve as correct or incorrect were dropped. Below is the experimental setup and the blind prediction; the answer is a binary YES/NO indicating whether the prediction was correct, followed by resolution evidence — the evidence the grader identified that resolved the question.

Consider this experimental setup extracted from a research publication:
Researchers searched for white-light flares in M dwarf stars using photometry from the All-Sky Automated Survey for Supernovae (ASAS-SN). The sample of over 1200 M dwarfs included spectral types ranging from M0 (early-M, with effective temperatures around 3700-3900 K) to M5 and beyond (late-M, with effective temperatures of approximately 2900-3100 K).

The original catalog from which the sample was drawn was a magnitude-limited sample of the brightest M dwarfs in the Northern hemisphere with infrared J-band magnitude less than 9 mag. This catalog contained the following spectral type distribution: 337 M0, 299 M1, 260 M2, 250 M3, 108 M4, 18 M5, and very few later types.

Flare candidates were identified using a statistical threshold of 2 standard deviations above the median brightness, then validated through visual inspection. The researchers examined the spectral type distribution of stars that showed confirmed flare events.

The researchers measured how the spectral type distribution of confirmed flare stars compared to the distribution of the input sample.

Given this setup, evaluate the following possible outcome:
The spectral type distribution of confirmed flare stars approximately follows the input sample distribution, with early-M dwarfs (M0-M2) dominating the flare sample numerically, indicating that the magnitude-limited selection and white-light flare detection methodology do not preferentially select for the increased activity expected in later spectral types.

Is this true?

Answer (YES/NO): NO